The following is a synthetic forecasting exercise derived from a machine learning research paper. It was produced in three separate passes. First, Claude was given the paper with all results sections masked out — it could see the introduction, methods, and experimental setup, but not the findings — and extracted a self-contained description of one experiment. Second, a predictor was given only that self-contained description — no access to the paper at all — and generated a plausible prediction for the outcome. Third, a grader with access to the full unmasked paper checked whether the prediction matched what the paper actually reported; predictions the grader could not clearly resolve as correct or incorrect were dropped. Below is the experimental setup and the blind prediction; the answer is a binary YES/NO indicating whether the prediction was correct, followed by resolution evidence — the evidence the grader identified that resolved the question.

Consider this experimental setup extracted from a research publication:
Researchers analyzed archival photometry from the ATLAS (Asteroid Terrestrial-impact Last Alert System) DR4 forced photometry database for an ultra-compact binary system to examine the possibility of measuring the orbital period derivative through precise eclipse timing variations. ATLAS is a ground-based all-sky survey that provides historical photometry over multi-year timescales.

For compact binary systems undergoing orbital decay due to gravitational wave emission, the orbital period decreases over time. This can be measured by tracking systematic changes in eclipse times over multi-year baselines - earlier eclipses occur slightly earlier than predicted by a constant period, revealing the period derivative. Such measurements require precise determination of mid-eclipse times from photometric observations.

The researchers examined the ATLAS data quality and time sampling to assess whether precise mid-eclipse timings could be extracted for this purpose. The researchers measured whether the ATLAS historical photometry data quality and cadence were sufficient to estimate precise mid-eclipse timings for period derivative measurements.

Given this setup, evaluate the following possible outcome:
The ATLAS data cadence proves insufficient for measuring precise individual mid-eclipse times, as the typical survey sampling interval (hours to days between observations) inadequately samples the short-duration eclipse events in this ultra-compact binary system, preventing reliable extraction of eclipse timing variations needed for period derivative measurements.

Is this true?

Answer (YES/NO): YES